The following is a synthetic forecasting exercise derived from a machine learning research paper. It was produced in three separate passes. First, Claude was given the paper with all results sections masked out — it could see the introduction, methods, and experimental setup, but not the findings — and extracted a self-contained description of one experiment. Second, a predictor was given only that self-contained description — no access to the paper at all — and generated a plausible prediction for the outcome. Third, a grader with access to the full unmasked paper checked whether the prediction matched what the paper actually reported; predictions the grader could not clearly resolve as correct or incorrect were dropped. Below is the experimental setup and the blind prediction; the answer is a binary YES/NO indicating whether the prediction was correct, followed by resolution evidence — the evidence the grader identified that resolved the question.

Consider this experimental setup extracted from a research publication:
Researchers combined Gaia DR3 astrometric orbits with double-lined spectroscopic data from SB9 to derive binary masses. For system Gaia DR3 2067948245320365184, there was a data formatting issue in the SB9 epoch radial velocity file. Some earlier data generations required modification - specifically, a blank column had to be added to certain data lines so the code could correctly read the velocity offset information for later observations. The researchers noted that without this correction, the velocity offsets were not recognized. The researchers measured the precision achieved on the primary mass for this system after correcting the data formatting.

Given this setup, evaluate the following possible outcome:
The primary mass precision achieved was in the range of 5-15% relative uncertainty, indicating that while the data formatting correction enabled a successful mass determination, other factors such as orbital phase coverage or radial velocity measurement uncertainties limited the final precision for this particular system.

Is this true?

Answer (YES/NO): NO